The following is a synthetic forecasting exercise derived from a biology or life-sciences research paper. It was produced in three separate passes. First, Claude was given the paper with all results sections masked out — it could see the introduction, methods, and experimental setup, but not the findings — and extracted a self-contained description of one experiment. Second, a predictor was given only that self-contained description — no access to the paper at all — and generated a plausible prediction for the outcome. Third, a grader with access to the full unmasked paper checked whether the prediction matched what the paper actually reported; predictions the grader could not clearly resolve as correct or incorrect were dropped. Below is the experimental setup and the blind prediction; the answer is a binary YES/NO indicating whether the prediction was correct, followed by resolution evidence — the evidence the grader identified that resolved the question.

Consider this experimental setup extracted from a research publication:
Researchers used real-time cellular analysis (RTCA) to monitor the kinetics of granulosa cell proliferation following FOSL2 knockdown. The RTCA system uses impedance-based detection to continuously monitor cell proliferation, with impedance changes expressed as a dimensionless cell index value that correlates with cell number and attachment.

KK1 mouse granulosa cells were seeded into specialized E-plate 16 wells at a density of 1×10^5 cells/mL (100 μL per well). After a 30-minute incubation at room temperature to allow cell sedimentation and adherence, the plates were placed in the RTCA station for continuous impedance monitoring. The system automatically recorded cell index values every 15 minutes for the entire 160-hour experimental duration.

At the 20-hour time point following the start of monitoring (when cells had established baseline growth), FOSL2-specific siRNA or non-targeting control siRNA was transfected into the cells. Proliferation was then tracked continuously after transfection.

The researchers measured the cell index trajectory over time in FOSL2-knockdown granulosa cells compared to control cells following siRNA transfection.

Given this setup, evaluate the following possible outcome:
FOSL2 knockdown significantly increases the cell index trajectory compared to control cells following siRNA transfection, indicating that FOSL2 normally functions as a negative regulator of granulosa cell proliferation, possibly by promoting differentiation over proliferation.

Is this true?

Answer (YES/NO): NO